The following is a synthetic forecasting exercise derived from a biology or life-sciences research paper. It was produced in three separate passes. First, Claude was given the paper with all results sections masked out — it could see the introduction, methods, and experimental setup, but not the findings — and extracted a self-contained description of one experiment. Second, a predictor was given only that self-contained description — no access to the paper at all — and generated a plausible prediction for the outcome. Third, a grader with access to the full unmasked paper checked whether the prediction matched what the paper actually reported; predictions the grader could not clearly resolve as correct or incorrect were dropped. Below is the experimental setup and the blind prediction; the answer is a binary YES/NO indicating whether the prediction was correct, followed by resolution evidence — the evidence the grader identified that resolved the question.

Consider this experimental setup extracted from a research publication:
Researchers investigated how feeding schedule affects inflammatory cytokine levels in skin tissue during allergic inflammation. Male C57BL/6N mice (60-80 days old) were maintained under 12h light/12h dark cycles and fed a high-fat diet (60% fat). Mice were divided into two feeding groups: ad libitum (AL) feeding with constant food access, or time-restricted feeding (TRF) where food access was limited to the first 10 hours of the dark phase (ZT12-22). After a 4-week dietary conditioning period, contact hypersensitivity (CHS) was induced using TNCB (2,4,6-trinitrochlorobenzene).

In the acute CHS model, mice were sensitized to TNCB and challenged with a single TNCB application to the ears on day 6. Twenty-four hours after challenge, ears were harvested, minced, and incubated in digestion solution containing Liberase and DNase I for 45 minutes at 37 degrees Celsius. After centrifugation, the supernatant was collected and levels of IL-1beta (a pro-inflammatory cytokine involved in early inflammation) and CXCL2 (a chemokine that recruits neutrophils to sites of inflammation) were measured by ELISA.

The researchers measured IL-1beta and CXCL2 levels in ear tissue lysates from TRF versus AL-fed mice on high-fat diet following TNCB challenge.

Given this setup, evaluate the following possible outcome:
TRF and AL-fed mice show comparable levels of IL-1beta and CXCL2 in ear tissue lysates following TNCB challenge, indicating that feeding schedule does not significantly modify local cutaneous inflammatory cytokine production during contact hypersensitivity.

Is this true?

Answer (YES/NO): NO